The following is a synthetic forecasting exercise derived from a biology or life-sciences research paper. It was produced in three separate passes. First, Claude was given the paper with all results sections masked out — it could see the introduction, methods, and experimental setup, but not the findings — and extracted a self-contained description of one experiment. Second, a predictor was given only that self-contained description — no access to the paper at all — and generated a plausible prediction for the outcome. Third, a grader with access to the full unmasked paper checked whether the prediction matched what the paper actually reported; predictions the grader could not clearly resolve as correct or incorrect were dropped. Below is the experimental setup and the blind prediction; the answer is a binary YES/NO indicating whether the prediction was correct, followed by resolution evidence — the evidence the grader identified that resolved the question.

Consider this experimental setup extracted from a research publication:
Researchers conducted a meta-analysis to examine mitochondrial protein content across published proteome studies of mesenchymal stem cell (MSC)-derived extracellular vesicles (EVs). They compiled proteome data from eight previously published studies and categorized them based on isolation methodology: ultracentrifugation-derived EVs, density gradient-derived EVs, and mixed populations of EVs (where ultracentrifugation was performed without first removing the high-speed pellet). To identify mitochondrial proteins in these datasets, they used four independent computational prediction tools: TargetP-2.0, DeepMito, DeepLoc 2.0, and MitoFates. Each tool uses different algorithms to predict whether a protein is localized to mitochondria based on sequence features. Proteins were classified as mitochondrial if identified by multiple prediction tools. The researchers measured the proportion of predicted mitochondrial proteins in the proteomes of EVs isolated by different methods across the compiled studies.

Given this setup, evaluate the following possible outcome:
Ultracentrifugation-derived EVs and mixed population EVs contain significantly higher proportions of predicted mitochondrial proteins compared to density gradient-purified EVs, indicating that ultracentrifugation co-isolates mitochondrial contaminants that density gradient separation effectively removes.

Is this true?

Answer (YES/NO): NO